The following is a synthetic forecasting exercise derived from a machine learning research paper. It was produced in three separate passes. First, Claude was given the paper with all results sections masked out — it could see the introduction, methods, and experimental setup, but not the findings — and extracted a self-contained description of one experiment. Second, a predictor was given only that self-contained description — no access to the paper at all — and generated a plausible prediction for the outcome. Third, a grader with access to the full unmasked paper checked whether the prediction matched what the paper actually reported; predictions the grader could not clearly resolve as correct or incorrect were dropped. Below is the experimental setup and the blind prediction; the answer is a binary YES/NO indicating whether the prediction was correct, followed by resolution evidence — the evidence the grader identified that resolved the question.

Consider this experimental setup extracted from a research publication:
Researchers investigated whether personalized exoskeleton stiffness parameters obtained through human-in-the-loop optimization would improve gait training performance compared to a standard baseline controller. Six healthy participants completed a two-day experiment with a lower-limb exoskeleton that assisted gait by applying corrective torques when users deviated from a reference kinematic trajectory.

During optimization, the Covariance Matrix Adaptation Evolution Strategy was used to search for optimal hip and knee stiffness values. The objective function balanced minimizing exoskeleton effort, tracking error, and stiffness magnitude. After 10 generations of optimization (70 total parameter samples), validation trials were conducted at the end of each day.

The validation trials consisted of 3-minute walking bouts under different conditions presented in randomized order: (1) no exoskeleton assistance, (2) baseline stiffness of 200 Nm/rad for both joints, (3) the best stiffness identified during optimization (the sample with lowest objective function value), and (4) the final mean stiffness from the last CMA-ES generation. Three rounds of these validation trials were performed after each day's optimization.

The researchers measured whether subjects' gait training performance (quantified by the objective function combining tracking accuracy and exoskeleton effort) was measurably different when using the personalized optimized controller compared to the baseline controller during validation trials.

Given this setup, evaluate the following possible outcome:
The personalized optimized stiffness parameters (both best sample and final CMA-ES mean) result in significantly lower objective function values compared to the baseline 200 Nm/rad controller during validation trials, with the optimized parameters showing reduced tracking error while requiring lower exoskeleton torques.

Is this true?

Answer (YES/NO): NO